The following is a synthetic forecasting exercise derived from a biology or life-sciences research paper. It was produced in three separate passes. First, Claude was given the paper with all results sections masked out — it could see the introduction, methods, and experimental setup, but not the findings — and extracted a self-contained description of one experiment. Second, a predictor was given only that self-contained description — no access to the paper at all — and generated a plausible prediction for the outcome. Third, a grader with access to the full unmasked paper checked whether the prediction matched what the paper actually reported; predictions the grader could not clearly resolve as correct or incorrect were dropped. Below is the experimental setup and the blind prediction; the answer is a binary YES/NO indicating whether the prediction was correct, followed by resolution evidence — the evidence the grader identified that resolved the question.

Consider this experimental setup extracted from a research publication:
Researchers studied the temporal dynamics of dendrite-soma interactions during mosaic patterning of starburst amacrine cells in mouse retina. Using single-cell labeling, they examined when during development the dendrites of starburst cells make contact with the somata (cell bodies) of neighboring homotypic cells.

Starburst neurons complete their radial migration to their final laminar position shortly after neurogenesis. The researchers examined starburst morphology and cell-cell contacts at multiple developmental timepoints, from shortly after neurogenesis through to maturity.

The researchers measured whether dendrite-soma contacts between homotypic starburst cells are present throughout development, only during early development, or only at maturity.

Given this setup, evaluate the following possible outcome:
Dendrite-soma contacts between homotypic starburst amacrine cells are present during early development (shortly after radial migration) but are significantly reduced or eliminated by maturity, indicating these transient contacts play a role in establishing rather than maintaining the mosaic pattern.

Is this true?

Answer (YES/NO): YES